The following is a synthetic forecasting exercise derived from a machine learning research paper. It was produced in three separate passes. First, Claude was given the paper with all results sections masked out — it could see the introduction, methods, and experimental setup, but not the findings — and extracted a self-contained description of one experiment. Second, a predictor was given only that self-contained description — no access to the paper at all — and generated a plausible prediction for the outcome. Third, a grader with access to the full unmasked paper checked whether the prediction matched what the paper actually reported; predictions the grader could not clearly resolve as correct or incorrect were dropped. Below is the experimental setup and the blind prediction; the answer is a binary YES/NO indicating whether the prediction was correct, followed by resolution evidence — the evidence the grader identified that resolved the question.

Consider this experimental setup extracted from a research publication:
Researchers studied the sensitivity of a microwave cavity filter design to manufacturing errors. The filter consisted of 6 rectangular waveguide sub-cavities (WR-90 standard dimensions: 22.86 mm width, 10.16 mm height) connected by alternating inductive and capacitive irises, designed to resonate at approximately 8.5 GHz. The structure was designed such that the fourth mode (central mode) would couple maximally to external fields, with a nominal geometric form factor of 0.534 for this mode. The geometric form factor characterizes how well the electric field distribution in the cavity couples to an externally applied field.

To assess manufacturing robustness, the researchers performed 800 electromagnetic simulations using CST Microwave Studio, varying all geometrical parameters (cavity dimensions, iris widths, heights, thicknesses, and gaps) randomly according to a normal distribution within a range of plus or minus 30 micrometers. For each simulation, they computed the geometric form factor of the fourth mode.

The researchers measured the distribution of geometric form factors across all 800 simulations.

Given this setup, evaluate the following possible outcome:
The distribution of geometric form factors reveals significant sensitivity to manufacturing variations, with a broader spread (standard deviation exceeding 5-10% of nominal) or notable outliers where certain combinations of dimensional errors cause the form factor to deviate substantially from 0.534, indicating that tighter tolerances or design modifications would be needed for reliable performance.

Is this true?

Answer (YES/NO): NO